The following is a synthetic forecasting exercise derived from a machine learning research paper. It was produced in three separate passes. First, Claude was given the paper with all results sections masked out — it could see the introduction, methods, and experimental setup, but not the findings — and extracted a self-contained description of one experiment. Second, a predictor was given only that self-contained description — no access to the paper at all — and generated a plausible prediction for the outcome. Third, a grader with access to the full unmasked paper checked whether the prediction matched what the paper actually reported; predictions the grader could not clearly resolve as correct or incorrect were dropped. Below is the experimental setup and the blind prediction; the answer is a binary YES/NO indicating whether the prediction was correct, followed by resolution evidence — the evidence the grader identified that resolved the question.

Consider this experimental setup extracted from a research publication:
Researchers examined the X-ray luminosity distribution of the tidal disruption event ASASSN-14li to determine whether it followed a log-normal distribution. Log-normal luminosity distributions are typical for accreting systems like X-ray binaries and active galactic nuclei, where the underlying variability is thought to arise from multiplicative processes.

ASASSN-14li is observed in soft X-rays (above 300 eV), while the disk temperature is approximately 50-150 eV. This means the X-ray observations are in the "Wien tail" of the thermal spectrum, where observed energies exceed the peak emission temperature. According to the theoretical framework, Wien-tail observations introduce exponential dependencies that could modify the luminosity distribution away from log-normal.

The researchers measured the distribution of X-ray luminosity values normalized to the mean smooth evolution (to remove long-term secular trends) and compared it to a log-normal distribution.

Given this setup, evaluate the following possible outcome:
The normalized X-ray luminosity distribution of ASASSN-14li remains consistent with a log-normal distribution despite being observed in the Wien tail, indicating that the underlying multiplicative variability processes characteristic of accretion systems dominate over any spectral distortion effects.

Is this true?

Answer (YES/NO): NO